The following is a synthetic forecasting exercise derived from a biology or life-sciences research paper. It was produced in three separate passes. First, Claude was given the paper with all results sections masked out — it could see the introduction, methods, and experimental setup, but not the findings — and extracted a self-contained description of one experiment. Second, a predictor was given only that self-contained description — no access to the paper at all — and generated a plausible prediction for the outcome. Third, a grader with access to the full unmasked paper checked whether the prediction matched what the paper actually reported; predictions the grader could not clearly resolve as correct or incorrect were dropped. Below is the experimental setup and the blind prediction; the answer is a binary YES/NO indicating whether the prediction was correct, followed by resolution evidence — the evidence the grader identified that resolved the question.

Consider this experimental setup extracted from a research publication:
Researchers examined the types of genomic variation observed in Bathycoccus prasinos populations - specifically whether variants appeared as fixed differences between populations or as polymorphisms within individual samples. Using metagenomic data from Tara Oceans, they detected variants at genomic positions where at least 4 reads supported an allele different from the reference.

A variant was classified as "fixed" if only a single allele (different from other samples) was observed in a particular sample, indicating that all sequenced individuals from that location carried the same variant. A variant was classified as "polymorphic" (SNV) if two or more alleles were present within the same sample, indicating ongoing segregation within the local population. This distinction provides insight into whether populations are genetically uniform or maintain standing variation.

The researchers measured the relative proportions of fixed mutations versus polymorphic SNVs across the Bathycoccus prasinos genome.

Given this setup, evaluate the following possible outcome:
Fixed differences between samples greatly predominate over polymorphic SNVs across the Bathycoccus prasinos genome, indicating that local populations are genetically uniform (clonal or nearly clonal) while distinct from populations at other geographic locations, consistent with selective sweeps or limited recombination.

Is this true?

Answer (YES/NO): NO